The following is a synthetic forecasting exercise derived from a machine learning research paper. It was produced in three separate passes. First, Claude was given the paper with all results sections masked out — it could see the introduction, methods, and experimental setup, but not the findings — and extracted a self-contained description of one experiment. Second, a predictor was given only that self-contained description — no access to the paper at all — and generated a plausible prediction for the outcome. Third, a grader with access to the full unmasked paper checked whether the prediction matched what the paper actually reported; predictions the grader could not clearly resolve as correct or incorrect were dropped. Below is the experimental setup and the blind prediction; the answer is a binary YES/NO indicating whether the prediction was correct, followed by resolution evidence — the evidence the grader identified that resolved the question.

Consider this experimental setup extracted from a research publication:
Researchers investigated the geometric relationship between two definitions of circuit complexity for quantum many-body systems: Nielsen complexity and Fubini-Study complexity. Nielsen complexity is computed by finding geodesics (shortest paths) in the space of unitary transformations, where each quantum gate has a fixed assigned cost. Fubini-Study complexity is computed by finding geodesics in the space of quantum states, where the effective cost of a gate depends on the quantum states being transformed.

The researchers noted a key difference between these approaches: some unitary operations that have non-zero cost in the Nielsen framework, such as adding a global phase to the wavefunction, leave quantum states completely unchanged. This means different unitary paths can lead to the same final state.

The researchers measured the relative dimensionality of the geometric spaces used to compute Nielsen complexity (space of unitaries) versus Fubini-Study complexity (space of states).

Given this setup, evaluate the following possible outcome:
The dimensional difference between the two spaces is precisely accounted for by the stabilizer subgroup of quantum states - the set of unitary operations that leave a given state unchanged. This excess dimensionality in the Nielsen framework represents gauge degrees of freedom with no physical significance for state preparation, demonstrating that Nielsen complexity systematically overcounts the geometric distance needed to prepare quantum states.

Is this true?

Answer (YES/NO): NO